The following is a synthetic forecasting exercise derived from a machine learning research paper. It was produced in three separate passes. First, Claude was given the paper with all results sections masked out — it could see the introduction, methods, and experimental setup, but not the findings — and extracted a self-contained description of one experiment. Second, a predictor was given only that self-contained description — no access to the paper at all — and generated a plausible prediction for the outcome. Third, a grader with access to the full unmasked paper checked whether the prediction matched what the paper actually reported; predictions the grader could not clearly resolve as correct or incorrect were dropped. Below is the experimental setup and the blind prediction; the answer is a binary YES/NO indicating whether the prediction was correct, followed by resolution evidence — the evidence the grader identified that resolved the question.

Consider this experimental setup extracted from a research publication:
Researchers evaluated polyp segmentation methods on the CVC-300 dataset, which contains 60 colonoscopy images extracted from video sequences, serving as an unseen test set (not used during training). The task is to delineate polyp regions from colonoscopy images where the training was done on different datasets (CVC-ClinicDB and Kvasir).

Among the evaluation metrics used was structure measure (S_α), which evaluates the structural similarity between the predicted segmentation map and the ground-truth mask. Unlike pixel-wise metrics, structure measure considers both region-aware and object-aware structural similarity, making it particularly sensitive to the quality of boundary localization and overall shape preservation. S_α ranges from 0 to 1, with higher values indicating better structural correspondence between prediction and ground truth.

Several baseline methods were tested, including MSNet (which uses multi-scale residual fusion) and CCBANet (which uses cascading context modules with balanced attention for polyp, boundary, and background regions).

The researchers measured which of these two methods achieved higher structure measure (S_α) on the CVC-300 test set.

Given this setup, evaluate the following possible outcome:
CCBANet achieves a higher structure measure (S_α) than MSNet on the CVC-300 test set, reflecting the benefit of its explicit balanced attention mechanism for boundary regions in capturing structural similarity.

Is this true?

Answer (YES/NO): YES